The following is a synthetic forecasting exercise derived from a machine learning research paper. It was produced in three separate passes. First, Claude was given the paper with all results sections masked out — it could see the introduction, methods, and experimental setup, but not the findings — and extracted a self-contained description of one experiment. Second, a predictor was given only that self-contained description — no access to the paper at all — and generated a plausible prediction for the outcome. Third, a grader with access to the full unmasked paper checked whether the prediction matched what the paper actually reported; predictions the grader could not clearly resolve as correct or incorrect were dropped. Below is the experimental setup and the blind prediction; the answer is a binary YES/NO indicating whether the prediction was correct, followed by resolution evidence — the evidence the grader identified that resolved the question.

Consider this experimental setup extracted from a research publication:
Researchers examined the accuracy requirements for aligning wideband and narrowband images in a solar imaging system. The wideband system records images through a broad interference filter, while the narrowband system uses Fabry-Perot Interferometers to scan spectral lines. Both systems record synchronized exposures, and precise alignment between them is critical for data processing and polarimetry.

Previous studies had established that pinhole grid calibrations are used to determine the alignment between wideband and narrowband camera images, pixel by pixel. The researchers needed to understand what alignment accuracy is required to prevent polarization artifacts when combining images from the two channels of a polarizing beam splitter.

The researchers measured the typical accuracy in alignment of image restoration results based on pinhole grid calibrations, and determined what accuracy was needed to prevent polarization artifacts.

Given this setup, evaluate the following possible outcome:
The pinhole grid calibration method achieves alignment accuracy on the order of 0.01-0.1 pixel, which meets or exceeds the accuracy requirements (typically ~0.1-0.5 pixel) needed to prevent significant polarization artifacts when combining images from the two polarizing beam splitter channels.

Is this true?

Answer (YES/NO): NO